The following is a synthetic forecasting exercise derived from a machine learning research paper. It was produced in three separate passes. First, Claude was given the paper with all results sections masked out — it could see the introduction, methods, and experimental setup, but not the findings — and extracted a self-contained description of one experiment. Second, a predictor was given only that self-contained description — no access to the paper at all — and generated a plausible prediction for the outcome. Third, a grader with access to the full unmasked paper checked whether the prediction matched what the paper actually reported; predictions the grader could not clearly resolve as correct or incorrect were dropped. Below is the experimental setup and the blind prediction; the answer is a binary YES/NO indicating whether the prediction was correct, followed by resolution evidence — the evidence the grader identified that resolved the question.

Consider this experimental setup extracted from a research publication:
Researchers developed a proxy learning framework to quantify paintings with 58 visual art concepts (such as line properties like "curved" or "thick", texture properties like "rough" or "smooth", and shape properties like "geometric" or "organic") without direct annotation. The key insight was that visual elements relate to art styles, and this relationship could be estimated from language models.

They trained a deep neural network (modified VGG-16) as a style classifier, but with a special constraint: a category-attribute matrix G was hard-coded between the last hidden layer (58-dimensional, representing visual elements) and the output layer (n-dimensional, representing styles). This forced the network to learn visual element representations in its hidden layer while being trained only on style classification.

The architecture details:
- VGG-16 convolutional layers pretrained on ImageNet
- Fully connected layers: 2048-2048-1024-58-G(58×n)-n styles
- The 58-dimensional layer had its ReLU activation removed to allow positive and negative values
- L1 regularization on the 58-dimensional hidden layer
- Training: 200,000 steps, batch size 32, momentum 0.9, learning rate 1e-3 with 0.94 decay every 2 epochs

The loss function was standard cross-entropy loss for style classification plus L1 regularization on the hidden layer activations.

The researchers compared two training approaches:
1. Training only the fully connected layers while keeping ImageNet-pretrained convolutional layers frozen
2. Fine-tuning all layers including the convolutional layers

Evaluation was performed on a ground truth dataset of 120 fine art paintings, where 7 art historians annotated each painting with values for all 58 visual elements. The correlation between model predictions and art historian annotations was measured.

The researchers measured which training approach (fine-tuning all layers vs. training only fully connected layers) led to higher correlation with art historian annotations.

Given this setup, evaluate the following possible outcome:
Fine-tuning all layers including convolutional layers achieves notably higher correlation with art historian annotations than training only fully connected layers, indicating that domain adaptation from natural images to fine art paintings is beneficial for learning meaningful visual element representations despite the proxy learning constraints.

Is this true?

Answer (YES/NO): NO